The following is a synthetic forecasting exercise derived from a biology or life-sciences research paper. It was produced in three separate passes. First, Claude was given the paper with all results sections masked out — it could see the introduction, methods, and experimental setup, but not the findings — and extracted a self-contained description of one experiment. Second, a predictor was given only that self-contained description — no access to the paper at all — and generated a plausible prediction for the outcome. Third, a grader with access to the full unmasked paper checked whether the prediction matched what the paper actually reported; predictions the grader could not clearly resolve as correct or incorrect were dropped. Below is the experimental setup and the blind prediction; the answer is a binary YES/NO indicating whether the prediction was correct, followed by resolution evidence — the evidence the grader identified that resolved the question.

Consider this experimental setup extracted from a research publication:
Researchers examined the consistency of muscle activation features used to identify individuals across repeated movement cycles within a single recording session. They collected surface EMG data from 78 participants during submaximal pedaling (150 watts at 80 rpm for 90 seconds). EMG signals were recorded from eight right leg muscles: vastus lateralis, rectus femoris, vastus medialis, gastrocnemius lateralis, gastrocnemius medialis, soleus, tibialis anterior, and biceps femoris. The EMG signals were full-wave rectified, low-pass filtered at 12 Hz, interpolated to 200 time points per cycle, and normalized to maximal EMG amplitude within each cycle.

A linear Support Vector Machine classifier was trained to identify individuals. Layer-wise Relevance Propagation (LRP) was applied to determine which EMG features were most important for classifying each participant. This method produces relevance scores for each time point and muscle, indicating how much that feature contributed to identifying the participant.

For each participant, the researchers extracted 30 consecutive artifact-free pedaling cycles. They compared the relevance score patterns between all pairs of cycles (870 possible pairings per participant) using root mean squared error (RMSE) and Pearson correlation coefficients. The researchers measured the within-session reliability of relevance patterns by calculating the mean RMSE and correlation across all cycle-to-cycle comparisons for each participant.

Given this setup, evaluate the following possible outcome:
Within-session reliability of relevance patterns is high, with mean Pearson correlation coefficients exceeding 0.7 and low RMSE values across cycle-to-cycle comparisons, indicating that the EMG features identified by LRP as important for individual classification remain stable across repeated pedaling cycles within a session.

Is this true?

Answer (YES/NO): NO